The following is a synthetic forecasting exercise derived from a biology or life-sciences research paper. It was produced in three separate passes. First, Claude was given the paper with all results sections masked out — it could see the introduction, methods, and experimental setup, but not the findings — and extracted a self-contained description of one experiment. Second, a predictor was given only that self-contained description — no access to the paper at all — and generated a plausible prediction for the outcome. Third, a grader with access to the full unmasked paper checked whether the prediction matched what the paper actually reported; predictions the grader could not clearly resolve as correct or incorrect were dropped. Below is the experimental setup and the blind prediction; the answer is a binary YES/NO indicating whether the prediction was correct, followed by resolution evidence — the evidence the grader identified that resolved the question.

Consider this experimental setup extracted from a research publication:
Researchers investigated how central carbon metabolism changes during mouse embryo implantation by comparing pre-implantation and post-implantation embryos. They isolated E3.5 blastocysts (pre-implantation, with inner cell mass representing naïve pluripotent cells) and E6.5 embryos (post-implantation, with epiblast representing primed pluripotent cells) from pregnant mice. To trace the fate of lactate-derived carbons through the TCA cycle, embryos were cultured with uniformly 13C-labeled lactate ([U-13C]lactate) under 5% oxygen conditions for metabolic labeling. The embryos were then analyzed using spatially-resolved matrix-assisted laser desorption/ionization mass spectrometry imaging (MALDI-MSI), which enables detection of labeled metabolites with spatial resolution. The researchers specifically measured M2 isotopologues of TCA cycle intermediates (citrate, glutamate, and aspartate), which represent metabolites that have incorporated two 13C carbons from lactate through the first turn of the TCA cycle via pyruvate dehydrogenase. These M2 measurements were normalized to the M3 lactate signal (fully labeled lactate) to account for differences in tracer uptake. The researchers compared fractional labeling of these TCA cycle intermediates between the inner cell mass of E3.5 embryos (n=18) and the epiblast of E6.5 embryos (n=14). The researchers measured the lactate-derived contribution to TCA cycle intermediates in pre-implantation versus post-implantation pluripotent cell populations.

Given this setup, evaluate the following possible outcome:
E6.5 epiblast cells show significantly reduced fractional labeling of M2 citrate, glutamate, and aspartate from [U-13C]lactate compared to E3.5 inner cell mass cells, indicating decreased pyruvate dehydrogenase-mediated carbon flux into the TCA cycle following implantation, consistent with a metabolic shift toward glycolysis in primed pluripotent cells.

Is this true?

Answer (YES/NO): NO